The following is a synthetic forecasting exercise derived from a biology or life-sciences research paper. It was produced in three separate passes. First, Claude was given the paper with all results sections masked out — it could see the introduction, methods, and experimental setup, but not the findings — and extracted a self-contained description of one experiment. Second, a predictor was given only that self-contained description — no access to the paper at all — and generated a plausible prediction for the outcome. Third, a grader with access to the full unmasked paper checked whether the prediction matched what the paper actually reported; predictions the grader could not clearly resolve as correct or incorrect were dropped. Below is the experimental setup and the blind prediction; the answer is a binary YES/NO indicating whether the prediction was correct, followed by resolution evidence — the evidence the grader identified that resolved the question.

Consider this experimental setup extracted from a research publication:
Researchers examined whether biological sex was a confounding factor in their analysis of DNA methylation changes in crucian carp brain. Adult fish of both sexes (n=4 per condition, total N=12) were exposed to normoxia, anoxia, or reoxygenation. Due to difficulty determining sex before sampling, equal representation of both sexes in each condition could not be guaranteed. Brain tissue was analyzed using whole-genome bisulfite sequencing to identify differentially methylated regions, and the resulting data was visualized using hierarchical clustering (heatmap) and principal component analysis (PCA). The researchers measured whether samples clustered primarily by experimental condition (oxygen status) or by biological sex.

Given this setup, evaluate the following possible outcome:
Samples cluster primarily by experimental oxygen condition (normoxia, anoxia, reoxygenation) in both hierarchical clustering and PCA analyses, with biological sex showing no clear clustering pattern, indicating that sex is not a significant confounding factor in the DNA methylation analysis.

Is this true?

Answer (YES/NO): YES